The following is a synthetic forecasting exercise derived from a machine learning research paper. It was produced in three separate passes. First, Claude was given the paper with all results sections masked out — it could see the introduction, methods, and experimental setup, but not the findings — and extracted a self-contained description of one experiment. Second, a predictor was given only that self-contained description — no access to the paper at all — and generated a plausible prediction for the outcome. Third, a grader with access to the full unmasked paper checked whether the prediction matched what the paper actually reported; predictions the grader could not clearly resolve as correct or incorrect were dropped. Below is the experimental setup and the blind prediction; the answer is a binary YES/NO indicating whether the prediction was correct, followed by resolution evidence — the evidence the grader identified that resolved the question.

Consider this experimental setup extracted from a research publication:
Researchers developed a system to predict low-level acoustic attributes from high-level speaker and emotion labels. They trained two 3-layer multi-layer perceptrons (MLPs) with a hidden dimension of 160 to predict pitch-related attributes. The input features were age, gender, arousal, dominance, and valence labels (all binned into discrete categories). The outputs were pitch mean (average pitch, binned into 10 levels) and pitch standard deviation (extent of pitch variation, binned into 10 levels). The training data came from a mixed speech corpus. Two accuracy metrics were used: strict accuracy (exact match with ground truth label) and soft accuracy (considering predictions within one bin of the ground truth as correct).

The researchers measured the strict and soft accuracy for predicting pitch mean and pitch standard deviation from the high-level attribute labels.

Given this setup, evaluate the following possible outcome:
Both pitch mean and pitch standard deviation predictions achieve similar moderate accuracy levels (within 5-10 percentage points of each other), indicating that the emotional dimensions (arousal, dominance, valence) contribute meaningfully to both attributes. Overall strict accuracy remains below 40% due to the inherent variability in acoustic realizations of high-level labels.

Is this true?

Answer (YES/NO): NO